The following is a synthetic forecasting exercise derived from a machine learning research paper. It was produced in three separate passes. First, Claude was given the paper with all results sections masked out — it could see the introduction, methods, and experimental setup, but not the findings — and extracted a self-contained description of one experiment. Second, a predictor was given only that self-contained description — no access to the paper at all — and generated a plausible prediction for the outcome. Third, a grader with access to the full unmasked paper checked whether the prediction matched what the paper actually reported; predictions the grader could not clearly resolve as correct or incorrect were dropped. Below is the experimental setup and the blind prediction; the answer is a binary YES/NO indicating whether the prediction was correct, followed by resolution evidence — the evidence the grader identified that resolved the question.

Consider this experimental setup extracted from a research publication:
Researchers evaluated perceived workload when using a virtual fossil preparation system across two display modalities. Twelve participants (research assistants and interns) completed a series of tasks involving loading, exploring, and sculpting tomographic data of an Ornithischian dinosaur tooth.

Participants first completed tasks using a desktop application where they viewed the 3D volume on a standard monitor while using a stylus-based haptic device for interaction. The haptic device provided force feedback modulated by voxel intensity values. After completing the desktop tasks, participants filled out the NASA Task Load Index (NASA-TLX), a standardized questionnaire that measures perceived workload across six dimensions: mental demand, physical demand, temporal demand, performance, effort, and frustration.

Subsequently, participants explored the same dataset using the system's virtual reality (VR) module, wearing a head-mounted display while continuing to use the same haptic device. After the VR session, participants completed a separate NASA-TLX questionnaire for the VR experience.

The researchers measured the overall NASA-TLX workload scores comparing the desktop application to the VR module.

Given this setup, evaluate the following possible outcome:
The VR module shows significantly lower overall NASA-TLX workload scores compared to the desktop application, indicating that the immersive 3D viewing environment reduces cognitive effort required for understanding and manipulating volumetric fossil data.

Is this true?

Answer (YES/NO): NO